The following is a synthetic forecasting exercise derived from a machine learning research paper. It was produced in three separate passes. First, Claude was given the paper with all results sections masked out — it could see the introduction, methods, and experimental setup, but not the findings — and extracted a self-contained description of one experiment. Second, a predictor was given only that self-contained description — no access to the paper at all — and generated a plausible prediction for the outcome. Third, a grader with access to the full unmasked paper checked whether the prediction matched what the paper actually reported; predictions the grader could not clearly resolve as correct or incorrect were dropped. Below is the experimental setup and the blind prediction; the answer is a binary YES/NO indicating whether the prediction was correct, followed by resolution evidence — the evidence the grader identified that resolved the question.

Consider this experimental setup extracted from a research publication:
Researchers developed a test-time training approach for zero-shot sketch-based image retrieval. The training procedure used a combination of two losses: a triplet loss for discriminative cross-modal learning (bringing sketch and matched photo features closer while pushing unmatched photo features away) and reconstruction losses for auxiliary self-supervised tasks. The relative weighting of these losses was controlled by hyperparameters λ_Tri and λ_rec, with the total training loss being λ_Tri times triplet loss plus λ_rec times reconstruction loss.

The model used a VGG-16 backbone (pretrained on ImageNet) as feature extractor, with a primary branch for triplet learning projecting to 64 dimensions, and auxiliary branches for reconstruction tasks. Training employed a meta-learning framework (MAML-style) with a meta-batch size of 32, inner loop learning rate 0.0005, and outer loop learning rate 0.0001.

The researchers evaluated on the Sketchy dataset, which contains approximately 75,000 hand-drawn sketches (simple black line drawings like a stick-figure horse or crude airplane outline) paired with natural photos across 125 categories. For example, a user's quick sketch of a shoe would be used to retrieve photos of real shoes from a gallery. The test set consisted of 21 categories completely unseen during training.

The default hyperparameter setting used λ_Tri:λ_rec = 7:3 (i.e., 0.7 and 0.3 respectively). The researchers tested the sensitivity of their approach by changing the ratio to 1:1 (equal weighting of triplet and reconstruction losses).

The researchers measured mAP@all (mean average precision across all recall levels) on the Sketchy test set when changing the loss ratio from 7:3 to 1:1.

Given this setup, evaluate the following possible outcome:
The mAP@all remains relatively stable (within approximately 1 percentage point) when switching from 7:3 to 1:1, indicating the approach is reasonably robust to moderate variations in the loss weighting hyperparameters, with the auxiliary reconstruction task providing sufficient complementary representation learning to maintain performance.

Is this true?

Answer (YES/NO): NO